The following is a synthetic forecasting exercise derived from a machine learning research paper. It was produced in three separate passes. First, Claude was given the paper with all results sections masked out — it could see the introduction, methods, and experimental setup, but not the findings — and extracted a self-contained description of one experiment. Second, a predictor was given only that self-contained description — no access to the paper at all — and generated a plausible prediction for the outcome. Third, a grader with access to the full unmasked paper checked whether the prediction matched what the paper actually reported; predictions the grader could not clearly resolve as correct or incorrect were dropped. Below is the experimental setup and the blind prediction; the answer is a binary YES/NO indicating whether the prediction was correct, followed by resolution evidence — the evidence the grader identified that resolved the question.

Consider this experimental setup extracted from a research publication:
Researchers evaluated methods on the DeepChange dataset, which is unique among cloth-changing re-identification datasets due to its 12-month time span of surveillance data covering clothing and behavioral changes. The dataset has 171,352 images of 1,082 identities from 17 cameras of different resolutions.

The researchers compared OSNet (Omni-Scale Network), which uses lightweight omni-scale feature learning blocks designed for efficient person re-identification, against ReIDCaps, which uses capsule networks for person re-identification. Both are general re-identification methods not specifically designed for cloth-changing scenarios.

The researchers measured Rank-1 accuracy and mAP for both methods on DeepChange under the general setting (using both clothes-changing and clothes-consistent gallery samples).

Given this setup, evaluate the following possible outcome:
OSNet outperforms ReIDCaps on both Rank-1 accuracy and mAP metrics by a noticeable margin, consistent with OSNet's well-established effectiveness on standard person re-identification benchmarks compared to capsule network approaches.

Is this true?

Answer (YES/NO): NO